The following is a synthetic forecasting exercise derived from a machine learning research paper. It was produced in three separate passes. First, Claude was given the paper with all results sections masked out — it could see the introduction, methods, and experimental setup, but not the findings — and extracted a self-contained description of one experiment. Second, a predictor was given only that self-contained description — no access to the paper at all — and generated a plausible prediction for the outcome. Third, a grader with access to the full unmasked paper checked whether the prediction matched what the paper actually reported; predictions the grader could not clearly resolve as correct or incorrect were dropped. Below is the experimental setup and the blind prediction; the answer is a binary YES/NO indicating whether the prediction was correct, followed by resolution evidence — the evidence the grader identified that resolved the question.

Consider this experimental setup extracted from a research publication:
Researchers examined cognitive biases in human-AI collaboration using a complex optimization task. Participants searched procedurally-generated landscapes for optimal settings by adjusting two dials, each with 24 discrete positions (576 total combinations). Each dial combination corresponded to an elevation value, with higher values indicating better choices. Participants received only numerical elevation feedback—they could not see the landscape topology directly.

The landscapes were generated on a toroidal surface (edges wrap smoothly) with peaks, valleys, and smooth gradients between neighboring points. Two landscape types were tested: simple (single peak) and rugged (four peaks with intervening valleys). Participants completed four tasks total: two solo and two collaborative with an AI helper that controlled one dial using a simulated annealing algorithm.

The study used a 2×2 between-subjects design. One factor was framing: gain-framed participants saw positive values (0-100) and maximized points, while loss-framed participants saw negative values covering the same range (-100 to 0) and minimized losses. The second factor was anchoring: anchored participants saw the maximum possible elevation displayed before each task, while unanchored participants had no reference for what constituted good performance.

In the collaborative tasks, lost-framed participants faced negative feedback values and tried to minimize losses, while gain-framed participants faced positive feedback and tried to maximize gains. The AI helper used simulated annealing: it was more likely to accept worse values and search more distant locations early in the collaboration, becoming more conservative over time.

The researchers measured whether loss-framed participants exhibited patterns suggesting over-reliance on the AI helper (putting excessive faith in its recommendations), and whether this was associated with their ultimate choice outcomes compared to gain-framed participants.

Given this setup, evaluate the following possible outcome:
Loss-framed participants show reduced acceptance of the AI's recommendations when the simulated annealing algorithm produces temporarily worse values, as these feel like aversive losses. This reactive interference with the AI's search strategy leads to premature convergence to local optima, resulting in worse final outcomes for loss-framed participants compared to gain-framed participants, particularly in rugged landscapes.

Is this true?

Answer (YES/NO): NO